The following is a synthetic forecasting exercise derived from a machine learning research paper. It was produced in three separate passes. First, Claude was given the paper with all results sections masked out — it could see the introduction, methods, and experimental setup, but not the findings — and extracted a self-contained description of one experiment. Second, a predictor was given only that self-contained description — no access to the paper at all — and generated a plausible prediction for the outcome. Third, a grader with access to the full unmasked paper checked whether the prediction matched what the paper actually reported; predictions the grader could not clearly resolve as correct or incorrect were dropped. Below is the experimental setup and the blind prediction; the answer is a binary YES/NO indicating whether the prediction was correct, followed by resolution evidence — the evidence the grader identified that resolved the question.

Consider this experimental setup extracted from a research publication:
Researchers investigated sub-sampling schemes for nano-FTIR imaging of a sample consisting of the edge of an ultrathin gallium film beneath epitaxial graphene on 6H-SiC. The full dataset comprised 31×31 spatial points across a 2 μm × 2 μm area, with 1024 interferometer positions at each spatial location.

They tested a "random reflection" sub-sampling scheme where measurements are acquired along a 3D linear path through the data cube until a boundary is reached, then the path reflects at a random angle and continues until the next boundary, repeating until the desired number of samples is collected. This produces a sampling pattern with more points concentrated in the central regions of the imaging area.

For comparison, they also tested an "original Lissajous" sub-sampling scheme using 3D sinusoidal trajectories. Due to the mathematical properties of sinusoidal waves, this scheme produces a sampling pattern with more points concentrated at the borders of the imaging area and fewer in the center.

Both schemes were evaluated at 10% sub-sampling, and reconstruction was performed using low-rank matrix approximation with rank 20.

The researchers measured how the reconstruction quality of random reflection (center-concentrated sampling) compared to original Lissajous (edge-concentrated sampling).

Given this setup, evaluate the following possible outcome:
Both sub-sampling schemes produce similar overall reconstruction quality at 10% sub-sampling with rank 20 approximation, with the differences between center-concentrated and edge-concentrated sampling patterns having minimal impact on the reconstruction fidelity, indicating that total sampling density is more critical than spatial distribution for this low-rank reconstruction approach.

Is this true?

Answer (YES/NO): YES